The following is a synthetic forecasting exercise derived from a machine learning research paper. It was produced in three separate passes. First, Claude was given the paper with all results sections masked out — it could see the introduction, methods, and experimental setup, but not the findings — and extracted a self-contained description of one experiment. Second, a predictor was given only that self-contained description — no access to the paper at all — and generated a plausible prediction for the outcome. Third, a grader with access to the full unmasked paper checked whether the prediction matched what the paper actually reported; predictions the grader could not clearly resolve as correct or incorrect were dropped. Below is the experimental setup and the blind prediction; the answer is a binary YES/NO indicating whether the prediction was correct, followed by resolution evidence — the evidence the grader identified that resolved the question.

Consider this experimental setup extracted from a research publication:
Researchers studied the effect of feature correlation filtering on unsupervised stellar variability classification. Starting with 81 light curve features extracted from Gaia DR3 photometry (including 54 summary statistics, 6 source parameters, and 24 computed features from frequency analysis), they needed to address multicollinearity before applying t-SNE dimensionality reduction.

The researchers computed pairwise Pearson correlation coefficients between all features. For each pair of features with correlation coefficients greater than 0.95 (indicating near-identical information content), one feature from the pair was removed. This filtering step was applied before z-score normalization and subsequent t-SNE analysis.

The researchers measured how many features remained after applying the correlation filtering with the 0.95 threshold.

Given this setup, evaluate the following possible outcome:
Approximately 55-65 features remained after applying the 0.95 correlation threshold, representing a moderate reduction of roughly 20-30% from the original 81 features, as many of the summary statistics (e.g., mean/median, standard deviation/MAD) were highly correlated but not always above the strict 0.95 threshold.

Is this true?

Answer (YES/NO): NO